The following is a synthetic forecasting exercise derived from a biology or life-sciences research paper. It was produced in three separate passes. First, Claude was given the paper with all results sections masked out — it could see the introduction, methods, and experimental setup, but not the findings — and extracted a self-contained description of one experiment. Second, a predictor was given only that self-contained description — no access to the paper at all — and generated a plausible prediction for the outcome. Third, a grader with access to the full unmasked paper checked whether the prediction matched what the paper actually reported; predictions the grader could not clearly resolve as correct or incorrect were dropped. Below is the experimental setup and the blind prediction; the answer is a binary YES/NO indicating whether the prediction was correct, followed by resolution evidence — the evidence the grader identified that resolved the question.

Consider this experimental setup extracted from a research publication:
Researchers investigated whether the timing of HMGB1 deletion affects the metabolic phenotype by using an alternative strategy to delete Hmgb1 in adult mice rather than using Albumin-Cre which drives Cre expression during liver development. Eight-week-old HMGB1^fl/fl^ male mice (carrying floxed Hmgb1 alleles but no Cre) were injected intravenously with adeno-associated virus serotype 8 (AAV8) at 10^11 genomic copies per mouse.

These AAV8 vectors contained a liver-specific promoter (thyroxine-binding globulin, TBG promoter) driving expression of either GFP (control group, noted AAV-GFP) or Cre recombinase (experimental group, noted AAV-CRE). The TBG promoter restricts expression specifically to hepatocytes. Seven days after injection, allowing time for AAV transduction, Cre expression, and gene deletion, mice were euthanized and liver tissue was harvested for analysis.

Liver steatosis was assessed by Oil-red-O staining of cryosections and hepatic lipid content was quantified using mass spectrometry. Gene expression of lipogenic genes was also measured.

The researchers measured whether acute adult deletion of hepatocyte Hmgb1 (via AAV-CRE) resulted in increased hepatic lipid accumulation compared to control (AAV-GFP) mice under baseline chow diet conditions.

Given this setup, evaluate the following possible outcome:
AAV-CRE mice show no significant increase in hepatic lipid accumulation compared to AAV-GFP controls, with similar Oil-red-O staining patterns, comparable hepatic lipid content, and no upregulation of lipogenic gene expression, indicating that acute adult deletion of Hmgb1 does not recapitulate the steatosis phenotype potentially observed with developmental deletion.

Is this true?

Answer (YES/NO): NO